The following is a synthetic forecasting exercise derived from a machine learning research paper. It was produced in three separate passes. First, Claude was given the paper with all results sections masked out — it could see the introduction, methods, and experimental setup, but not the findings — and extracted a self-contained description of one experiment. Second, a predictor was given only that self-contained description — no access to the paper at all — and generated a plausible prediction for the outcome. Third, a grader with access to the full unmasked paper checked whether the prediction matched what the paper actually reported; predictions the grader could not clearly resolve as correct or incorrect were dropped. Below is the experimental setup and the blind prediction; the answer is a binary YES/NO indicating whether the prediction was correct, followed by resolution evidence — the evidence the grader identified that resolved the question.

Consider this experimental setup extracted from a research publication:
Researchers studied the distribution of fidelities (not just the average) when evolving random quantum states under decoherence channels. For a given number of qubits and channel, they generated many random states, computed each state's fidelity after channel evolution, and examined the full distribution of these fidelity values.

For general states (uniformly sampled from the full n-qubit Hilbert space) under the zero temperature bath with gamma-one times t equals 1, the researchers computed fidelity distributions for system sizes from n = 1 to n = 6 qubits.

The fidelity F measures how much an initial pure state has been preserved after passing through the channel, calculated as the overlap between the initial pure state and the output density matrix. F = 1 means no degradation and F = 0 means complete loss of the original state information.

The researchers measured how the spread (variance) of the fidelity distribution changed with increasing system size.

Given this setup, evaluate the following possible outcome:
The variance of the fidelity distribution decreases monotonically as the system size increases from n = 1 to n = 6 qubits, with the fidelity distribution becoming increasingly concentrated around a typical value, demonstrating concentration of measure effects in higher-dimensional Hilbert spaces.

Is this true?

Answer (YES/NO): YES